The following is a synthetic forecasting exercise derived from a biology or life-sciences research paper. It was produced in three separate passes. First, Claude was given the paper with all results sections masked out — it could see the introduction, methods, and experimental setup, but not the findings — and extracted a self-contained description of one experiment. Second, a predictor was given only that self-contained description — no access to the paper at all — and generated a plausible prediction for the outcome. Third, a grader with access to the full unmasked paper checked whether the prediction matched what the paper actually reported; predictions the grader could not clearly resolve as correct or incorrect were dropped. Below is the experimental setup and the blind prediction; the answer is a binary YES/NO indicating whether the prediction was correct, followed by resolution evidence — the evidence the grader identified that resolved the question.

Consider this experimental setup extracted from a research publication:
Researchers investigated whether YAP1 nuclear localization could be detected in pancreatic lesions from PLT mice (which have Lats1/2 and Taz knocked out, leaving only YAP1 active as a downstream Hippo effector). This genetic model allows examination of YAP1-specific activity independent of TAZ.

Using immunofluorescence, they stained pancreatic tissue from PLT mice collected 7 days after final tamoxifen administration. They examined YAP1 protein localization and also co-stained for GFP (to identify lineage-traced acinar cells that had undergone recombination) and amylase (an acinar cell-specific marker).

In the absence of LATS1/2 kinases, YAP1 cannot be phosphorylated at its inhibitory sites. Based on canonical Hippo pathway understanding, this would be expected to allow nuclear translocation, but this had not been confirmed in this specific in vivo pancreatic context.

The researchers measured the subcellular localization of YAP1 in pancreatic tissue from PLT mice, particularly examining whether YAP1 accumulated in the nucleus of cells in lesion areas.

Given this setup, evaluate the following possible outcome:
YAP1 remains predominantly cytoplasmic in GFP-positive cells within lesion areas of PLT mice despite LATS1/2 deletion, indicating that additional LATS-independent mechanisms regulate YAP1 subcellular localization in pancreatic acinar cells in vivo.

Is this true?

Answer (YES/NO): NO